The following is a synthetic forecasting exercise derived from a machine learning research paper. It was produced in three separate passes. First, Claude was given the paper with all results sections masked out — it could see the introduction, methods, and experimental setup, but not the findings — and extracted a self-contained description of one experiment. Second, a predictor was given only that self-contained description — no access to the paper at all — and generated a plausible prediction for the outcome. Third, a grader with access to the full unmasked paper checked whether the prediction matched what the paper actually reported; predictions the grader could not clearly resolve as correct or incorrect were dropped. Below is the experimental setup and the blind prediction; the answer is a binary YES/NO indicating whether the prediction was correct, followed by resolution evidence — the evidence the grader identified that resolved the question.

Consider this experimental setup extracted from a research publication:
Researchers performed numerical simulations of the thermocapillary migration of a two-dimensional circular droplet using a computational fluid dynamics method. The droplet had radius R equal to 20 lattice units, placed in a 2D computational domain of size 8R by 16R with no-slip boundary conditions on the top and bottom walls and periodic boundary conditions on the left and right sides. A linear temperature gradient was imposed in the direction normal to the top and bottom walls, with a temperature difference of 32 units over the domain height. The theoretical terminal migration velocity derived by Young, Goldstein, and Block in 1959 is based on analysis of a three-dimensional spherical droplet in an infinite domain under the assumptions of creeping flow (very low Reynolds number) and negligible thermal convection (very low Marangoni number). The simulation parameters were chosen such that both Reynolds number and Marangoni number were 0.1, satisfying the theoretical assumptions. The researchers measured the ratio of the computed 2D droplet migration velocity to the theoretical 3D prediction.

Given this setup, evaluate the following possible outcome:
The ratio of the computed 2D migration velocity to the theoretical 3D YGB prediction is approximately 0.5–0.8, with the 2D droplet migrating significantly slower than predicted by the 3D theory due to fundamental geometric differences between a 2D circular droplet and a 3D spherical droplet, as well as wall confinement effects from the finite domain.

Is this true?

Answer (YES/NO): YES